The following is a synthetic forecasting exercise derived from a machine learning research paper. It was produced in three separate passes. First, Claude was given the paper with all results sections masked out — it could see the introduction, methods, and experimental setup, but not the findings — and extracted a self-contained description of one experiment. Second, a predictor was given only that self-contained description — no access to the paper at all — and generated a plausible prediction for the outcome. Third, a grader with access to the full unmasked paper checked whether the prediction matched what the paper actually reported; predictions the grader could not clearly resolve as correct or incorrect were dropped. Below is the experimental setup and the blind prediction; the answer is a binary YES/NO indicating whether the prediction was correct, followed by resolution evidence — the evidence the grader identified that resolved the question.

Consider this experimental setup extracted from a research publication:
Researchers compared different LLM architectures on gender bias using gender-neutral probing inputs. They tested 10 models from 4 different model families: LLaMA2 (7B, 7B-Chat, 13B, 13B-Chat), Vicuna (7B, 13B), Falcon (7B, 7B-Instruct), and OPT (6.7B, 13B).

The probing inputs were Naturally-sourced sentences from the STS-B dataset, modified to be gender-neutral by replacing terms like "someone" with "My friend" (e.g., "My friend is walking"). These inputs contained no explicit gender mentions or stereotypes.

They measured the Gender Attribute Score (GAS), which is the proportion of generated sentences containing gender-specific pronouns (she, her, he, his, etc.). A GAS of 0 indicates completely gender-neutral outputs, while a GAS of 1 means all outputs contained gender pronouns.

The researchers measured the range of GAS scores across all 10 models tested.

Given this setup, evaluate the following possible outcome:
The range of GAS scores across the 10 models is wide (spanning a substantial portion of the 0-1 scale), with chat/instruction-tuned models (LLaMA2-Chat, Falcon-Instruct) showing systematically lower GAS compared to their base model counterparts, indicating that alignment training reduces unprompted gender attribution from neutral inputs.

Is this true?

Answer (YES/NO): NO